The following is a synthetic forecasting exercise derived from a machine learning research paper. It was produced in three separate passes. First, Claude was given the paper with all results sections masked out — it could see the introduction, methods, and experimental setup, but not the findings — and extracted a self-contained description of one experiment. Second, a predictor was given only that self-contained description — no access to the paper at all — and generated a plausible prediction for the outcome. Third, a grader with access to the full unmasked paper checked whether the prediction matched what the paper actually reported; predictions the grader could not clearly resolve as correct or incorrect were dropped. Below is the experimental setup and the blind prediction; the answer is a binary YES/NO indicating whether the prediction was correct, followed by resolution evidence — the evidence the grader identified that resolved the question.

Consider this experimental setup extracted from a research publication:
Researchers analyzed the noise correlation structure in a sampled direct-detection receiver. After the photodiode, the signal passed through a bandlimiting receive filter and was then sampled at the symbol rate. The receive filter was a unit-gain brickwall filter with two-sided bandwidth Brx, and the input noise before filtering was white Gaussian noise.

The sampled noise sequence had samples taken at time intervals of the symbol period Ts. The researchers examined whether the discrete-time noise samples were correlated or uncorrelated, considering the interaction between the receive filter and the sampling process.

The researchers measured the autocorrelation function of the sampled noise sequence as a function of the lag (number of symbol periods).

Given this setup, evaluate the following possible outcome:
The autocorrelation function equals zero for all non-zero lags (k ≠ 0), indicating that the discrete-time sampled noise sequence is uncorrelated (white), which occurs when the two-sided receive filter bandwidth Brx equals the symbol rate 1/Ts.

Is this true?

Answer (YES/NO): NO